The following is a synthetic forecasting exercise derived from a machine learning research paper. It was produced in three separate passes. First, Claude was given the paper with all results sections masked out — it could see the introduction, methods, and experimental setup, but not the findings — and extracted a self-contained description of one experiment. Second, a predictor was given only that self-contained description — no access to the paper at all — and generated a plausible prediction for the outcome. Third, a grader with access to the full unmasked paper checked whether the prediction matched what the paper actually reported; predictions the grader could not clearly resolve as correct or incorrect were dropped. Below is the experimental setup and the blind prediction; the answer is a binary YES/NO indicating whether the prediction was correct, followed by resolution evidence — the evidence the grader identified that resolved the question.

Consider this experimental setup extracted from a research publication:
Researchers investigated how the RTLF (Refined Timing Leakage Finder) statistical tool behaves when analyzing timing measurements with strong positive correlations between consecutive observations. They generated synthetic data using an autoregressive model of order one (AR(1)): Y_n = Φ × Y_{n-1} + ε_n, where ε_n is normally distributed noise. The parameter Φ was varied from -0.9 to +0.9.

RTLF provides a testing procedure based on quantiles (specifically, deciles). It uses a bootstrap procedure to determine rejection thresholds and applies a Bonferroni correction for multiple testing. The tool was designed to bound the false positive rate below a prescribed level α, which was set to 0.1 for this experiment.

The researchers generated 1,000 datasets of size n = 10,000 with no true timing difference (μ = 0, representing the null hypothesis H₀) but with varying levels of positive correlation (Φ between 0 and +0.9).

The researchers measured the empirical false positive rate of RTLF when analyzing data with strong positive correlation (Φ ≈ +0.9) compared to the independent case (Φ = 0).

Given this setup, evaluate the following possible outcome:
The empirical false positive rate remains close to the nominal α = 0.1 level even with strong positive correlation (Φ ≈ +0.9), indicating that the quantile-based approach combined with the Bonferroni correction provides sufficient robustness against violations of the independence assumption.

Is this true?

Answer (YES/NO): NO